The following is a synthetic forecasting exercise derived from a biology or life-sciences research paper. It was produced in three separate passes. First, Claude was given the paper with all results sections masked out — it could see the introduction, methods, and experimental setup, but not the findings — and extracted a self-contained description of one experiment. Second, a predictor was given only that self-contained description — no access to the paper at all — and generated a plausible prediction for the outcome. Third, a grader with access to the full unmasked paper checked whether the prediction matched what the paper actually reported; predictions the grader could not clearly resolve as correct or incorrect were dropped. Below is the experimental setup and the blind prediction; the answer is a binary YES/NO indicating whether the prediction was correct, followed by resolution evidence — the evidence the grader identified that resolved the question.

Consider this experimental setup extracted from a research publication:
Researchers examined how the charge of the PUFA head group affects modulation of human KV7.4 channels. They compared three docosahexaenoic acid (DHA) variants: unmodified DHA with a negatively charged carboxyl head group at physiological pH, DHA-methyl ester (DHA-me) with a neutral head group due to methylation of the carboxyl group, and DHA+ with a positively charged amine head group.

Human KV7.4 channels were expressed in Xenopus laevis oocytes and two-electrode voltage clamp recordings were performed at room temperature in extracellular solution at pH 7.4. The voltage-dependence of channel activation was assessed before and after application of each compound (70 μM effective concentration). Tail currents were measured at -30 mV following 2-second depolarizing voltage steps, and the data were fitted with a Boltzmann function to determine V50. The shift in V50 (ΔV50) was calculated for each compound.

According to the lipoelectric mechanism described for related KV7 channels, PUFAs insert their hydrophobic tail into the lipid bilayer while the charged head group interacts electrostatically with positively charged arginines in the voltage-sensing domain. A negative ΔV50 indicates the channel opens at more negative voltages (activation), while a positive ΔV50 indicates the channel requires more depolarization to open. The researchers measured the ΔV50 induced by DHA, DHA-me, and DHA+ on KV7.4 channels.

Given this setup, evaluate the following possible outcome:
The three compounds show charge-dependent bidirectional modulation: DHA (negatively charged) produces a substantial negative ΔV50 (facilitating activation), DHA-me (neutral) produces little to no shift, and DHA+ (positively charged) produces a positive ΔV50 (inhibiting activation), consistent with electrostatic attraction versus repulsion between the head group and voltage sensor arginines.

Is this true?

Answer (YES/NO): NO